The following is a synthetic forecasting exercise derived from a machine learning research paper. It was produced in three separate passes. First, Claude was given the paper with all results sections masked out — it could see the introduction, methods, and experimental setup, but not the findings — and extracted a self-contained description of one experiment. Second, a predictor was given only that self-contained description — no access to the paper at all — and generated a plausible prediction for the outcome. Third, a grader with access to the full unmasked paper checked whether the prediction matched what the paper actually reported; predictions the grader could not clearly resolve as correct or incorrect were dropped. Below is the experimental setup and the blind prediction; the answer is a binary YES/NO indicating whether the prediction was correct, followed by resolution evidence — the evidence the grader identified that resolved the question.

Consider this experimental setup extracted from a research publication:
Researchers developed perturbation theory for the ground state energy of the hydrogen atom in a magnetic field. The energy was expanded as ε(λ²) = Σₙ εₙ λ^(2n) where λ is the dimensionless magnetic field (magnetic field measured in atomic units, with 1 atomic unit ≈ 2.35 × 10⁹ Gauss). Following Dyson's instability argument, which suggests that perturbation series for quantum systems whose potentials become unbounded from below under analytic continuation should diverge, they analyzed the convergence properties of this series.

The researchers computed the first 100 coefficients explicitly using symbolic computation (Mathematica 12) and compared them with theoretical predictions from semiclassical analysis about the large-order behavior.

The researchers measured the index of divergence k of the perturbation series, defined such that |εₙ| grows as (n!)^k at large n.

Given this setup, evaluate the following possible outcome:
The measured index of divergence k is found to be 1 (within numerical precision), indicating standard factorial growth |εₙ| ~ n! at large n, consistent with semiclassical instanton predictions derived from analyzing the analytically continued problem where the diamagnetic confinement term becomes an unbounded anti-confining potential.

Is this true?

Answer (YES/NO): NO